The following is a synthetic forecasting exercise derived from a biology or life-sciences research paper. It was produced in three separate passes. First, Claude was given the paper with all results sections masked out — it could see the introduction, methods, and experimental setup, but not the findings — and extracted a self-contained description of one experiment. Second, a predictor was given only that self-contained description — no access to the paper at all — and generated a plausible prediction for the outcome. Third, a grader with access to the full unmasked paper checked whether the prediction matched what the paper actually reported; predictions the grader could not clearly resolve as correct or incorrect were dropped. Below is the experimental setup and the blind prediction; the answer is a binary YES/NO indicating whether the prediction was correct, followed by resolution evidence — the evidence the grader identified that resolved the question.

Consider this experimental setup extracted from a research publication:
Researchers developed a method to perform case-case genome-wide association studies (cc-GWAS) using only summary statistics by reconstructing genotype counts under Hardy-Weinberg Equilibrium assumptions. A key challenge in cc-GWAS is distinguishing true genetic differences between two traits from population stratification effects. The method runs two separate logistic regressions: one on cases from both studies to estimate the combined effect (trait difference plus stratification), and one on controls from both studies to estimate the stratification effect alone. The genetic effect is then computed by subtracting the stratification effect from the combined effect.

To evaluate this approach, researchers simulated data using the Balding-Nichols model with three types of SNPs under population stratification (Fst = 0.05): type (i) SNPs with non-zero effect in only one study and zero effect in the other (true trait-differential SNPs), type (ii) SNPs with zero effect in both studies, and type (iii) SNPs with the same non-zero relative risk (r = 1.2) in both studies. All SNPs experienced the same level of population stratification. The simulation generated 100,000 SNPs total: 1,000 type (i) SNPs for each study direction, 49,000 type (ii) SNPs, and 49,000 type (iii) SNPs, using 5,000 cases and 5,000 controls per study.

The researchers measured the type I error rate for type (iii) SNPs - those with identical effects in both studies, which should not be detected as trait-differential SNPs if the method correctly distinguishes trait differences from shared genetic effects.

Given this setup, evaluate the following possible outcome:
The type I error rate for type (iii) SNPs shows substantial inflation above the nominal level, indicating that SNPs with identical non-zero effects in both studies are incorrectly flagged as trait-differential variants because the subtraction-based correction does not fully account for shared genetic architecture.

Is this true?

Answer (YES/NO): NO